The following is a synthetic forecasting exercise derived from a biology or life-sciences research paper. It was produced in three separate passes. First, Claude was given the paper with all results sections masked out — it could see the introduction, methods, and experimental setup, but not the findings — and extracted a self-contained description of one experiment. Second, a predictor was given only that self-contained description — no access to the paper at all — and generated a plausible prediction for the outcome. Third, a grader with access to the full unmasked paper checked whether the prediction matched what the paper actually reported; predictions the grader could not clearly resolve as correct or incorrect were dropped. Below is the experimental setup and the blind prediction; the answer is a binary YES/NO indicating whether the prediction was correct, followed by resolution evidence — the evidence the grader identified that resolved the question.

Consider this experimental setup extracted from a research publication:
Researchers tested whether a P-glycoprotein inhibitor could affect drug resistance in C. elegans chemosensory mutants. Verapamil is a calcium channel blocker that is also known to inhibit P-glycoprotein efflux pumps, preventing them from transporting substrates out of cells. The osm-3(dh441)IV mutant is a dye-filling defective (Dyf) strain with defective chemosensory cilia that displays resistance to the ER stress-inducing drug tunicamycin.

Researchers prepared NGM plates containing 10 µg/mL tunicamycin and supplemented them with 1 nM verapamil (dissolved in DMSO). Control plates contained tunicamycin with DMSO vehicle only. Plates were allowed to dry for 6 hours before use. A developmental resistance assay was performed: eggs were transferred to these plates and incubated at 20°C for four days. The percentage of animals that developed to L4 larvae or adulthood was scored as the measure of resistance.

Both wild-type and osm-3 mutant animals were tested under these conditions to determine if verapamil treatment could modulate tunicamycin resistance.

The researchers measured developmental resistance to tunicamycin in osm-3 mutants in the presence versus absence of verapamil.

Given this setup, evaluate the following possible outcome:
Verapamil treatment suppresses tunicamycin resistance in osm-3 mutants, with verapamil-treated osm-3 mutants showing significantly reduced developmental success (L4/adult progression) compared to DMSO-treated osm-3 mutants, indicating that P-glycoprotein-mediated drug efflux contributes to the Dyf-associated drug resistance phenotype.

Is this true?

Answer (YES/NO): YES